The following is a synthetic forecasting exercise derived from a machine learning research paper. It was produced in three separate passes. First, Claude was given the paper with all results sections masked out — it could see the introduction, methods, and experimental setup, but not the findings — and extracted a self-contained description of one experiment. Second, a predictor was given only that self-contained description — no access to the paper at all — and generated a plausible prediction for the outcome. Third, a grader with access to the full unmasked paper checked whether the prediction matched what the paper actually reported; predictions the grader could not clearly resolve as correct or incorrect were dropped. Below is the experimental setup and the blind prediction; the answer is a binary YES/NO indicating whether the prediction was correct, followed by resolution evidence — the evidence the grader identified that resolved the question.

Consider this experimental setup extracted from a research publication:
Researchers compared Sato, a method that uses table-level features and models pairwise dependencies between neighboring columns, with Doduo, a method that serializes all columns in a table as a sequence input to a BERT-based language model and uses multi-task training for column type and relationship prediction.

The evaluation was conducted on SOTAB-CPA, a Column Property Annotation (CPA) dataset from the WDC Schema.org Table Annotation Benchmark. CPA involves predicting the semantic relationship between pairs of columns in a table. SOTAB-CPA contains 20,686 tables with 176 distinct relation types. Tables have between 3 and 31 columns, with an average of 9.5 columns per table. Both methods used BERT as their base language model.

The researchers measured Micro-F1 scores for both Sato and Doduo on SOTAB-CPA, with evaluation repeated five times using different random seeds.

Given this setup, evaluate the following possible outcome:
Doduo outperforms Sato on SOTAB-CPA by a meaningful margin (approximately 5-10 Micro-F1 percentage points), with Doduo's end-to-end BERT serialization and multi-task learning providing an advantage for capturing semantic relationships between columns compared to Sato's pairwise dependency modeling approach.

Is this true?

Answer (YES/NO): NO